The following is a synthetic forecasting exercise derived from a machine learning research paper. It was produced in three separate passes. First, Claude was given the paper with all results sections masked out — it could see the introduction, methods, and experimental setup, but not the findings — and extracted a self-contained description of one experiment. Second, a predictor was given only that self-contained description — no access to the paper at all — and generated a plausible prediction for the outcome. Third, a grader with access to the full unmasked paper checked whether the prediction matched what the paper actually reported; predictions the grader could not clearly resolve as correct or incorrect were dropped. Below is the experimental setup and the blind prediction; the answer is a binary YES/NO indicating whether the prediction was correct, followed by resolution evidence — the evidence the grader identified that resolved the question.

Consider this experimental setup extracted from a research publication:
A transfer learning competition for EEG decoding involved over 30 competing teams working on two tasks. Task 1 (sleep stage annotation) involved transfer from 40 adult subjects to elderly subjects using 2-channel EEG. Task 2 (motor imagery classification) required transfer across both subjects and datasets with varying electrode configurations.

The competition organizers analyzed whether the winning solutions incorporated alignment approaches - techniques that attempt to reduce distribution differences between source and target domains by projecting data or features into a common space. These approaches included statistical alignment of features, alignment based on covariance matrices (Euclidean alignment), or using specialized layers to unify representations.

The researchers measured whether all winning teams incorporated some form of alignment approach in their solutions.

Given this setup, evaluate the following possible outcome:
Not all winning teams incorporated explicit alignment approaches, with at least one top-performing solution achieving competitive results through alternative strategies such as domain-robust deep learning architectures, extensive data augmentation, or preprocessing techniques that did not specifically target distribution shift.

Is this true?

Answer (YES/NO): NO